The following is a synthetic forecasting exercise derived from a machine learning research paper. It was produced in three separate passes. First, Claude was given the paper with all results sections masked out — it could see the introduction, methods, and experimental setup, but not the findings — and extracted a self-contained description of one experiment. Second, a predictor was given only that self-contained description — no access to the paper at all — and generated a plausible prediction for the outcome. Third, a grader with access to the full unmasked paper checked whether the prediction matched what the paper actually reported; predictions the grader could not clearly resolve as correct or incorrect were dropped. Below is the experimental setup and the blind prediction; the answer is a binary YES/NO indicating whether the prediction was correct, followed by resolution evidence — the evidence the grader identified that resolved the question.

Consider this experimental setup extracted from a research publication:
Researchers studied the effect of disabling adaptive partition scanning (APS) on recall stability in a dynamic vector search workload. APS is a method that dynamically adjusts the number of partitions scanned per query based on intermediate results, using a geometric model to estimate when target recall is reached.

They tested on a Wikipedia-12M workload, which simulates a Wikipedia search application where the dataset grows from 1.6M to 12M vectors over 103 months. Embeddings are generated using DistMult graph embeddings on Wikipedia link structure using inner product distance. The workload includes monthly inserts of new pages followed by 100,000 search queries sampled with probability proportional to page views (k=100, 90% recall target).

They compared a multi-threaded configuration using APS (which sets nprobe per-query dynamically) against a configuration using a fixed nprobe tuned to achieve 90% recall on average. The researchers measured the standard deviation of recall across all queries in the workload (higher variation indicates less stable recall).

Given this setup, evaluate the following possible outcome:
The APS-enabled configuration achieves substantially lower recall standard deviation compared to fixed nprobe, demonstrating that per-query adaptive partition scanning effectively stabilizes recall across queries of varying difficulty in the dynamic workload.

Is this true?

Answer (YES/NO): YES